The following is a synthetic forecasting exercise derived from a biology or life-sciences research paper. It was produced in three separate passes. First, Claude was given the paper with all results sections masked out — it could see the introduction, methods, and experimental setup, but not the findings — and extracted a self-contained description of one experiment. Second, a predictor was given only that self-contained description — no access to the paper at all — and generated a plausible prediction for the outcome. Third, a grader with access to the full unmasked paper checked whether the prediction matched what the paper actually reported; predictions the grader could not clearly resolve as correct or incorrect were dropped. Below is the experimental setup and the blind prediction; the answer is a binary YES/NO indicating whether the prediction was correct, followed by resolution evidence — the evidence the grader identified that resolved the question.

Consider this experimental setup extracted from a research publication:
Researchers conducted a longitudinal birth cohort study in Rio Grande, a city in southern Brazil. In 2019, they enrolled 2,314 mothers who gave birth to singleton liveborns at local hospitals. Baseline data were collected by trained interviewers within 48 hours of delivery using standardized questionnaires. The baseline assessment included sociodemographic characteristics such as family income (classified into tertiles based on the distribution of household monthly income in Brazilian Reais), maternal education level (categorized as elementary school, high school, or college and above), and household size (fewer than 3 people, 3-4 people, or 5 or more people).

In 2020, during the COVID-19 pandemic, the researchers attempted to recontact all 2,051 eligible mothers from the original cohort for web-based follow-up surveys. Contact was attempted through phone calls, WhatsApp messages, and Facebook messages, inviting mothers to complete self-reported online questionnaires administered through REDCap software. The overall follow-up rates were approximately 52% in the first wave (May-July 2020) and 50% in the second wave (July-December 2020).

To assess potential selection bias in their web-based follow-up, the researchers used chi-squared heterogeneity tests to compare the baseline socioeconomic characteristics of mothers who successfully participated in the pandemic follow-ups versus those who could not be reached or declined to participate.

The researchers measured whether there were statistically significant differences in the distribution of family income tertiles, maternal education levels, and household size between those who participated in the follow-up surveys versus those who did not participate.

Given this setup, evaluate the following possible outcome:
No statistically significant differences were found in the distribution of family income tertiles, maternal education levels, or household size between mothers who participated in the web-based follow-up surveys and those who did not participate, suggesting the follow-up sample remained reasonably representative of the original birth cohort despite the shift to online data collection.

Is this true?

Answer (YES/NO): NO